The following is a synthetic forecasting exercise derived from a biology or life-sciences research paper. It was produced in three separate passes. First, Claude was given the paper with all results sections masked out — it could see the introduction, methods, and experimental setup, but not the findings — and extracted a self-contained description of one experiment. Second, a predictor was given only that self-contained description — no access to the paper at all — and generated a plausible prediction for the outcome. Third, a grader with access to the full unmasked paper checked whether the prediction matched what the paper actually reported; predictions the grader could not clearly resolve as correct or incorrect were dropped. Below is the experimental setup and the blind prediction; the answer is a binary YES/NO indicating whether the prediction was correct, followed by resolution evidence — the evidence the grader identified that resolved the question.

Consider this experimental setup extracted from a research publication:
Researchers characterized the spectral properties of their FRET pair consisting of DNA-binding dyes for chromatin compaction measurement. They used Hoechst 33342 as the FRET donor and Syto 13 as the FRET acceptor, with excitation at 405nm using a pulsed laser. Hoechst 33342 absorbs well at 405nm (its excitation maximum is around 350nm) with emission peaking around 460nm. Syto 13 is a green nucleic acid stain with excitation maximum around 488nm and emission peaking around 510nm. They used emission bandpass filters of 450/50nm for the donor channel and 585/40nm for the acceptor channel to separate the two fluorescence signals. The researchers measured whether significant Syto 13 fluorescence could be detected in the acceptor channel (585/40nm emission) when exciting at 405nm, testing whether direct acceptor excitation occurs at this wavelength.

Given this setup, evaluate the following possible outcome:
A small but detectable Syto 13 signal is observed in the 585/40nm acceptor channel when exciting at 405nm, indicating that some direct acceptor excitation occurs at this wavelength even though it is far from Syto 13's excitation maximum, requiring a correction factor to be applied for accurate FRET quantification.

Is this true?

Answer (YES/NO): NO